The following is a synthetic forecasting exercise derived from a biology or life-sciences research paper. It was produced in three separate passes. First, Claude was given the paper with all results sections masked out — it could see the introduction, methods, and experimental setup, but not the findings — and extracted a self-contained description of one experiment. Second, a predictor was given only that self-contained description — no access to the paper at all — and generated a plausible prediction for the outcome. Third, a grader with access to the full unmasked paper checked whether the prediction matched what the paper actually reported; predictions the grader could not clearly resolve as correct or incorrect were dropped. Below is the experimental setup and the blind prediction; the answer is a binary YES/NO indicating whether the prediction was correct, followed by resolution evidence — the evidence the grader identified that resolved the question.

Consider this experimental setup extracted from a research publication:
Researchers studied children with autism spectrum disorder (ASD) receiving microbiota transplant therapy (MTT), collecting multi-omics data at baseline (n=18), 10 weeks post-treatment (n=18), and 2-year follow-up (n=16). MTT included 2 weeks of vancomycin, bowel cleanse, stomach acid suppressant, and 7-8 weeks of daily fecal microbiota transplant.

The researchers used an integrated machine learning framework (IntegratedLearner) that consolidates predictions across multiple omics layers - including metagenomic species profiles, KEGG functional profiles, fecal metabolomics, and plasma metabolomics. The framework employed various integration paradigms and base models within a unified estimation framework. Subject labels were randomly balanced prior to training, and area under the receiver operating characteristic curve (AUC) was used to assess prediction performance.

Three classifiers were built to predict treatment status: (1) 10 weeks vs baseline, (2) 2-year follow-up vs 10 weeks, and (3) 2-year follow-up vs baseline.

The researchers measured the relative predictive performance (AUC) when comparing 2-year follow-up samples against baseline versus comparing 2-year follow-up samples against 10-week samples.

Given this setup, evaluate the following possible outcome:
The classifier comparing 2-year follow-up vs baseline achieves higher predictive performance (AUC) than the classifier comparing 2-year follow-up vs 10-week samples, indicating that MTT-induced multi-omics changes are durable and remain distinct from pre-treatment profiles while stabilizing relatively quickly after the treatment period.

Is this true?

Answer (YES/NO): YES